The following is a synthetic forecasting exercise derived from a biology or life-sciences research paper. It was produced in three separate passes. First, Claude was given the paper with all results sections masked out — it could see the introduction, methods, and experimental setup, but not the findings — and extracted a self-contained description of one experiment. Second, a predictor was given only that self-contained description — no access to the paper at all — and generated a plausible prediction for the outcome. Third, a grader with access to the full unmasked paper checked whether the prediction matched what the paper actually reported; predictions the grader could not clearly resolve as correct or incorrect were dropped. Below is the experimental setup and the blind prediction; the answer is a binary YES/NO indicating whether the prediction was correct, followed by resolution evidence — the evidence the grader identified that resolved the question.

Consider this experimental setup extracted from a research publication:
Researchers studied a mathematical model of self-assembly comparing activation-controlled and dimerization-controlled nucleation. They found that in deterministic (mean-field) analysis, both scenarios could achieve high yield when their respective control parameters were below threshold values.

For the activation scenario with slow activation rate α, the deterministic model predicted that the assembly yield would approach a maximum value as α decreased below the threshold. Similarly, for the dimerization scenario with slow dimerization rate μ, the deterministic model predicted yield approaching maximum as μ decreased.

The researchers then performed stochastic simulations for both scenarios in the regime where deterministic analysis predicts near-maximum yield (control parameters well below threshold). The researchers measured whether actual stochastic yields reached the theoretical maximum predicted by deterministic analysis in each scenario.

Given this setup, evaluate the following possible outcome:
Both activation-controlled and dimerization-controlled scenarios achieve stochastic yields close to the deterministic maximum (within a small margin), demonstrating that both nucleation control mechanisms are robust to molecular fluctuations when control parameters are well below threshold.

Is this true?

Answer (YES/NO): NO